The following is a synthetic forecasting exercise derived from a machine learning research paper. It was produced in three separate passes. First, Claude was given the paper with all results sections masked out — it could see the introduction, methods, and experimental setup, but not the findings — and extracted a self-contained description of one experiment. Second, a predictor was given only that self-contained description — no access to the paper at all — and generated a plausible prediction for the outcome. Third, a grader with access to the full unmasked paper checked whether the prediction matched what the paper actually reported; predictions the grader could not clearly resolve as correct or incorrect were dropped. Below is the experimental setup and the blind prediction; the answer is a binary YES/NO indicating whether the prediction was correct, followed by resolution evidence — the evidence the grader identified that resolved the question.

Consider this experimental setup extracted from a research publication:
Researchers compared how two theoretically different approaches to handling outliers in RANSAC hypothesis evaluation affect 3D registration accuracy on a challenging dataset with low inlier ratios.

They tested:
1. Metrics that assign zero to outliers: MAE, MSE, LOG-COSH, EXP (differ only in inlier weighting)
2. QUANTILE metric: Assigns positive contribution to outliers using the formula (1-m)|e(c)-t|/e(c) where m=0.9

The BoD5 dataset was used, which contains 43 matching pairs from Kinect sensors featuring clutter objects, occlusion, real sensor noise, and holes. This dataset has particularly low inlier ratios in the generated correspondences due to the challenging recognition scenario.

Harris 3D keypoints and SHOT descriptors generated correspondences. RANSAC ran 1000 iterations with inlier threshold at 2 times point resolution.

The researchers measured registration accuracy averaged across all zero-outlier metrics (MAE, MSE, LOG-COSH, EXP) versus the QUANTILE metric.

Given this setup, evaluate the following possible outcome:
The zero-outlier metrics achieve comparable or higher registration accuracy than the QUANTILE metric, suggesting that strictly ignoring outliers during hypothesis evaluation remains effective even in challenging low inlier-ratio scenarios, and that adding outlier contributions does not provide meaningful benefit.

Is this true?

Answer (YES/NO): YES